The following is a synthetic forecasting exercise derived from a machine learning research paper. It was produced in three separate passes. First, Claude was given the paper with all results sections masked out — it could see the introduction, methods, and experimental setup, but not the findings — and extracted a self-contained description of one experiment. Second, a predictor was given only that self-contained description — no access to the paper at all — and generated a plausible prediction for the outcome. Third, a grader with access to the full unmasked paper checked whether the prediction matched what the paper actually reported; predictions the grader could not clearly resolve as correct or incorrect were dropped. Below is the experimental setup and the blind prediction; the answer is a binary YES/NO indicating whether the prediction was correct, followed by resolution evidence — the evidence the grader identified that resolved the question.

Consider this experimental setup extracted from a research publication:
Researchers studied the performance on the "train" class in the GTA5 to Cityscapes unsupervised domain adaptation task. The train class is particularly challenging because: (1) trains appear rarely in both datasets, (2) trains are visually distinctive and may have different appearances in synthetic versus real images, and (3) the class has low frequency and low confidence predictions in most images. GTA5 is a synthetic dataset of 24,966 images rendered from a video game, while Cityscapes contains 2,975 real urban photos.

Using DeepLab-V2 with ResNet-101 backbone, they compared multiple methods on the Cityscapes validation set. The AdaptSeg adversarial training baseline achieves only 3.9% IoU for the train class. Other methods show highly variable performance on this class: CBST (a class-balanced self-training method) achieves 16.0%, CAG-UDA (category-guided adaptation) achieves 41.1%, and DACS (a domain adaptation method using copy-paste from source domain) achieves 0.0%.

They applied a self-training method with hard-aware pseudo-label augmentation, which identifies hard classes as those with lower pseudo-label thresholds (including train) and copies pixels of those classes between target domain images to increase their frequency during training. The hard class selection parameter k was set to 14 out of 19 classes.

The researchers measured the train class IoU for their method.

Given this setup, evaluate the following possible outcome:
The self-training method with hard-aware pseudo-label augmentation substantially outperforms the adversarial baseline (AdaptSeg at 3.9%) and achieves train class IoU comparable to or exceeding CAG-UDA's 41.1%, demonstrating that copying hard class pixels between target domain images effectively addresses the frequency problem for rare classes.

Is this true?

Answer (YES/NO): NO